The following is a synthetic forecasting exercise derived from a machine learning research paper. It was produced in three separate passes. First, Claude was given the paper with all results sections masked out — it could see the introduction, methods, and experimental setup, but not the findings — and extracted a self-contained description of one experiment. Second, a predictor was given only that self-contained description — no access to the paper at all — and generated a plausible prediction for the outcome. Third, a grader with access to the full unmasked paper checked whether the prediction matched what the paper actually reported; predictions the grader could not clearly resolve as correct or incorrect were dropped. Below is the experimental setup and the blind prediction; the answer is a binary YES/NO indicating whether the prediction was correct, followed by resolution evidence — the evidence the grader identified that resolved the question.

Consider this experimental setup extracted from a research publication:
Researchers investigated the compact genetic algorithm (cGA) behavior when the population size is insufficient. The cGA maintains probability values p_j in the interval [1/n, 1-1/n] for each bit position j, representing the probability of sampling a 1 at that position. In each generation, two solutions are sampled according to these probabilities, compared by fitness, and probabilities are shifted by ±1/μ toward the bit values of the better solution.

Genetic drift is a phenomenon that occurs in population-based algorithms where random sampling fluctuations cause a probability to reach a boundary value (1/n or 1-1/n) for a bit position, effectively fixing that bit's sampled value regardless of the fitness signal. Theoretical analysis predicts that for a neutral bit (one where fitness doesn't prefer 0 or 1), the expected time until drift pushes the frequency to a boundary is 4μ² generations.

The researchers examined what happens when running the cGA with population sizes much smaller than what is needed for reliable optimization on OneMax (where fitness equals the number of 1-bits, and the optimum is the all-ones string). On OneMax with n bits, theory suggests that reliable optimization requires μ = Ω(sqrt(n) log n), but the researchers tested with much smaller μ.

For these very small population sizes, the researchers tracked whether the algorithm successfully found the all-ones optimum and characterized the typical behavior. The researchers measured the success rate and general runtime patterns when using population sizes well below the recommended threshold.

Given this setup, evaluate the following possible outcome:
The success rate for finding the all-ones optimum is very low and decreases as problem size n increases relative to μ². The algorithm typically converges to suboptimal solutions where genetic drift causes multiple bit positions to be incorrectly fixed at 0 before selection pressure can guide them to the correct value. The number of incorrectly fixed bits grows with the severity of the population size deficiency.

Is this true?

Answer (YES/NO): NO